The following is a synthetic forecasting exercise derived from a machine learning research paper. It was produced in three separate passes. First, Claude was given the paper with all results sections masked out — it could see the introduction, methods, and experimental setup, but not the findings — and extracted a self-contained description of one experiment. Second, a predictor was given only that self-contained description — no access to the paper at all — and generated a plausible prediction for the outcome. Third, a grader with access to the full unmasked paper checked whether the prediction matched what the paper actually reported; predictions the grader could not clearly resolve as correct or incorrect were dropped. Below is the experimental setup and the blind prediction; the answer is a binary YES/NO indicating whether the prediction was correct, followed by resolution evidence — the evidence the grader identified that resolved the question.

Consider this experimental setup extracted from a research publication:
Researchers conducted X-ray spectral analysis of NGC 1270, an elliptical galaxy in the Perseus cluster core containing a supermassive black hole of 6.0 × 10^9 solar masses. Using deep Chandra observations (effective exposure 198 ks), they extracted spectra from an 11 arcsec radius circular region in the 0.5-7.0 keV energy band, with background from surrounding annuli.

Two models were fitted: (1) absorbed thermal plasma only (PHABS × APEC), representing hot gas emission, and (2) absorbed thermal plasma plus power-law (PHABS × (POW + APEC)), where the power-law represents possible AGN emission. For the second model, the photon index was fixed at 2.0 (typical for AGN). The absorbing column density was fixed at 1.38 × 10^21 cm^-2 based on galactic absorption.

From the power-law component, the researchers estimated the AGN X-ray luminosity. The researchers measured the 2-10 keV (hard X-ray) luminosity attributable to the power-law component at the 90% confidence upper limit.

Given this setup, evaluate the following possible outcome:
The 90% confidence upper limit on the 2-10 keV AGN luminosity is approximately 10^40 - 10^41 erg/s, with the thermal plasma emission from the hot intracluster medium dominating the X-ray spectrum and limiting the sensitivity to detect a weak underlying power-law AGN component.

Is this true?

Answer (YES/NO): YES